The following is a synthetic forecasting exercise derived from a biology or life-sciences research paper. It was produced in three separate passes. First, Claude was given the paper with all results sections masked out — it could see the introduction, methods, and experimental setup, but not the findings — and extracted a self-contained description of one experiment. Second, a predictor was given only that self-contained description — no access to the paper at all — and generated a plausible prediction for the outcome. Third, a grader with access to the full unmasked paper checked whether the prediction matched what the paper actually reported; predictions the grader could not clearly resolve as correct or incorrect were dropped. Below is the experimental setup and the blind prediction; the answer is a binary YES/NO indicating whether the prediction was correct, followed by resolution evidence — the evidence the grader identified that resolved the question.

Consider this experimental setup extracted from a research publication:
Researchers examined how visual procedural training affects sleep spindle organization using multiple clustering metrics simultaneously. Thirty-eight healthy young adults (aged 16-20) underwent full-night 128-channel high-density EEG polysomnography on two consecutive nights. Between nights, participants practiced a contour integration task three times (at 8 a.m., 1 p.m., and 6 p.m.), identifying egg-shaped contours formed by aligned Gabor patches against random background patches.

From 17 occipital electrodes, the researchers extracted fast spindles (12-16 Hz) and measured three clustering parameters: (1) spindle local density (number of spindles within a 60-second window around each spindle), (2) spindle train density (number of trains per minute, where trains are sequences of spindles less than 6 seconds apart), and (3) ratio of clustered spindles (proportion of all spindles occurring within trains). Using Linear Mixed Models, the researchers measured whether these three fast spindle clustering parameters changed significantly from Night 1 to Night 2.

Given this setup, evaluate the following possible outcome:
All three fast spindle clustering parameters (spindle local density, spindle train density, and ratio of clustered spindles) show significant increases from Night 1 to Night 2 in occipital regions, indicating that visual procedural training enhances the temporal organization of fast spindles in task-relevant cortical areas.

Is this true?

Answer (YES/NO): YES